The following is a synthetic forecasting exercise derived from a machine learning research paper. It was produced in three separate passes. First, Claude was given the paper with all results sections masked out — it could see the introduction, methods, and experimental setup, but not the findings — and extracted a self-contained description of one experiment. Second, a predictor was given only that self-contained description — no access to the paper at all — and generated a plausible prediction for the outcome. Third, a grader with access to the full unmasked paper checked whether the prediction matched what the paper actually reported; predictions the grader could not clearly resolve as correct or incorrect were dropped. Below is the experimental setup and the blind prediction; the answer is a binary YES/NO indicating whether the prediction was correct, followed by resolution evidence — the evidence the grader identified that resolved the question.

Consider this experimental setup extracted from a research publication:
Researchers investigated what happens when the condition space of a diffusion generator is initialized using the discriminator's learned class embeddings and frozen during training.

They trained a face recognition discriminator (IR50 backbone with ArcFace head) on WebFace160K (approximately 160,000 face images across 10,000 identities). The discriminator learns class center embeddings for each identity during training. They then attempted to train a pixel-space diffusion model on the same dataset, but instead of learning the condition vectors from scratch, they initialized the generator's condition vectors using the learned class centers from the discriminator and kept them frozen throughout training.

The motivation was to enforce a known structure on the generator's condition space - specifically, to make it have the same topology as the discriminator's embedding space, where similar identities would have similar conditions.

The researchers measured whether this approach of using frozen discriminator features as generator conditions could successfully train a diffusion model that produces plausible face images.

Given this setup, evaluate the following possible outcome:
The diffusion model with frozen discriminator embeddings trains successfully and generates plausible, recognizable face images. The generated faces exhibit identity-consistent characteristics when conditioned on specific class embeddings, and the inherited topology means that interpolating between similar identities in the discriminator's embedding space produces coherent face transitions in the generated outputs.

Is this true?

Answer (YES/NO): NO